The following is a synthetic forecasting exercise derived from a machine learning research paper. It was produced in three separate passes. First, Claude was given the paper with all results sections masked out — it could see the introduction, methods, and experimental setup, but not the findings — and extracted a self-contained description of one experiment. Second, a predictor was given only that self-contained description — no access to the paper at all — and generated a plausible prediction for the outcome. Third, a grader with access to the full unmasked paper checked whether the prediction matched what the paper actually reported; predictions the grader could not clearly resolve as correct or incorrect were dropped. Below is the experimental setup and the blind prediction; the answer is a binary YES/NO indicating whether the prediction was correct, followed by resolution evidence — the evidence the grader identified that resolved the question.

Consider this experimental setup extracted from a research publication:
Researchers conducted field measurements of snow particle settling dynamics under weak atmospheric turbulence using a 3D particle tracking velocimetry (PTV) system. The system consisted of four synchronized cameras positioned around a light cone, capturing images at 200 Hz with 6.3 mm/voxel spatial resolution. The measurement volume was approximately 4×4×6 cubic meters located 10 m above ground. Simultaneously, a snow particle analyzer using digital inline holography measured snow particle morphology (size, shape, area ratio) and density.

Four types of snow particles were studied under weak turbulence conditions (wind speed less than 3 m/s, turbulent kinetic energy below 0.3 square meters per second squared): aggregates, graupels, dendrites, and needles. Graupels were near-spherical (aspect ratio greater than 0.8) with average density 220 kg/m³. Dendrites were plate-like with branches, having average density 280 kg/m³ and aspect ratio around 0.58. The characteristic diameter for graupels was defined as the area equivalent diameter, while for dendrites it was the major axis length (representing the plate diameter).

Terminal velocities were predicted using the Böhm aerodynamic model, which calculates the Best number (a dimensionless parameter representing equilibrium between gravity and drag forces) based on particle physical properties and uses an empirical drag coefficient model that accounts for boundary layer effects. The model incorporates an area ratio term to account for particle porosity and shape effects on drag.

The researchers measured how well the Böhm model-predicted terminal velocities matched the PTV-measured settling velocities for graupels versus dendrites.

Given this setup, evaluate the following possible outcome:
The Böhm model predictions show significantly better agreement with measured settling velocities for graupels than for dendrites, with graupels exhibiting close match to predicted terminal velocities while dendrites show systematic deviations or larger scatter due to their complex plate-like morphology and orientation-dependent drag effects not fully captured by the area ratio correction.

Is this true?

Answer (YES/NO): YES